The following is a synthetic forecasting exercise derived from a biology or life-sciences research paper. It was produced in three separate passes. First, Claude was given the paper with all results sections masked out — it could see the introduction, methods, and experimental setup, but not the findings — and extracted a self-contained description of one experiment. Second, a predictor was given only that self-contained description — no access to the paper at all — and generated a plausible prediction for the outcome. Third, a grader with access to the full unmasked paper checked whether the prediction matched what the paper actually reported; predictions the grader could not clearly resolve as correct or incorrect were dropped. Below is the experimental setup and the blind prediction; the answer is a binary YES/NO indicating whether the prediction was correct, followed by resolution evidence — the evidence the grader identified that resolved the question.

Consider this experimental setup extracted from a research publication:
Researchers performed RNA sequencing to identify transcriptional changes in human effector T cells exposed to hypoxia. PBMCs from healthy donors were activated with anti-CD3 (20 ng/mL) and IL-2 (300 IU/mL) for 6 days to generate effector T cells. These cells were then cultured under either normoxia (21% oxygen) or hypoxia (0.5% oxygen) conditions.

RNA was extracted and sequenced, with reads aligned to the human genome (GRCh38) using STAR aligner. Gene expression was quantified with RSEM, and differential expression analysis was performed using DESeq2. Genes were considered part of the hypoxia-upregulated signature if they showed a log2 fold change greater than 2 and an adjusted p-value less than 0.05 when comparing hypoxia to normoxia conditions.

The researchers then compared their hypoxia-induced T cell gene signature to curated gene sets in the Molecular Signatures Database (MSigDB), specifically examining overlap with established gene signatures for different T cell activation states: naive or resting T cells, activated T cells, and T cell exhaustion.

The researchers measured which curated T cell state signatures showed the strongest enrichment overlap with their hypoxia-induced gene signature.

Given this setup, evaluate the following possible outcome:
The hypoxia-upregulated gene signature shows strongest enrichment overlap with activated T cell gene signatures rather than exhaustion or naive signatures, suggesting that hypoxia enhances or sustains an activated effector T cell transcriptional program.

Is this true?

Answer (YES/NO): NO